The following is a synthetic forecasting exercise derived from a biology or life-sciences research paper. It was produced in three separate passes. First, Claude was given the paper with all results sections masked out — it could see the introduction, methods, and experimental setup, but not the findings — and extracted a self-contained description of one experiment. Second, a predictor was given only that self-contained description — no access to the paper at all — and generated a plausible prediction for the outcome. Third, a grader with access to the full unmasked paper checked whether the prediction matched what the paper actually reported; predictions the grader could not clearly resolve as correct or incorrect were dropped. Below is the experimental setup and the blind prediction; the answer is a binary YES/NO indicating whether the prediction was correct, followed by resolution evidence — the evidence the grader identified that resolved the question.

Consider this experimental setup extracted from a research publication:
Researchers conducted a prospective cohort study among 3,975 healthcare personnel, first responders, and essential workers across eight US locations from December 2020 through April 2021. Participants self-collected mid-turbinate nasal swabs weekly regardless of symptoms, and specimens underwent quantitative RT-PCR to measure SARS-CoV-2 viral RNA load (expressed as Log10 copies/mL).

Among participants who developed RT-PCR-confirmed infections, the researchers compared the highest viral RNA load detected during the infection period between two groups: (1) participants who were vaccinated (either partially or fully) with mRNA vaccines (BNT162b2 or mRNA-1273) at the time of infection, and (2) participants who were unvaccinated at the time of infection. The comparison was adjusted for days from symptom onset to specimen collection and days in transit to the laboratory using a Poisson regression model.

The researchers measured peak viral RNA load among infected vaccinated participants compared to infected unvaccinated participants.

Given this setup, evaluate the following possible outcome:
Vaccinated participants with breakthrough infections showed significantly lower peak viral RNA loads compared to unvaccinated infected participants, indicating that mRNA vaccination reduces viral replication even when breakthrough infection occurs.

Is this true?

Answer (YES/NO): YES